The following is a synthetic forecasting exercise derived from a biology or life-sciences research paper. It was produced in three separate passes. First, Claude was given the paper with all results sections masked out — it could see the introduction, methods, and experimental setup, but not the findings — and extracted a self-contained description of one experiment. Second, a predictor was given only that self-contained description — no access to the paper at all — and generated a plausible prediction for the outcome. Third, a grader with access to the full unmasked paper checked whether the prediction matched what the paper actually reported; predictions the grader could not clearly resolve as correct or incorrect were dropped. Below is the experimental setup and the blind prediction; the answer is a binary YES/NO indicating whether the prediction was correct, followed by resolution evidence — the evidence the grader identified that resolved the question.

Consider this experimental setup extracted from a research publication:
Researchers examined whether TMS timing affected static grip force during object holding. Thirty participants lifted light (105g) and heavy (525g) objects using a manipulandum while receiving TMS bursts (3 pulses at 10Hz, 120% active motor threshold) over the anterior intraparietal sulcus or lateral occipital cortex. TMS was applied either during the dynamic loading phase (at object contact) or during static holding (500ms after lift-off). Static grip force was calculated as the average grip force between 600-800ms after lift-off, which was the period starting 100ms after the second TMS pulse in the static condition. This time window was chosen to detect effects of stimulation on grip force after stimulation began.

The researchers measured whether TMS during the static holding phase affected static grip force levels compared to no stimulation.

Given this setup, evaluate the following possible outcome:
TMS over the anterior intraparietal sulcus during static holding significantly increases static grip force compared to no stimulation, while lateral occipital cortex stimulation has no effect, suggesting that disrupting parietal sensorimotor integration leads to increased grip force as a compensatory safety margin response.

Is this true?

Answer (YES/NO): NO